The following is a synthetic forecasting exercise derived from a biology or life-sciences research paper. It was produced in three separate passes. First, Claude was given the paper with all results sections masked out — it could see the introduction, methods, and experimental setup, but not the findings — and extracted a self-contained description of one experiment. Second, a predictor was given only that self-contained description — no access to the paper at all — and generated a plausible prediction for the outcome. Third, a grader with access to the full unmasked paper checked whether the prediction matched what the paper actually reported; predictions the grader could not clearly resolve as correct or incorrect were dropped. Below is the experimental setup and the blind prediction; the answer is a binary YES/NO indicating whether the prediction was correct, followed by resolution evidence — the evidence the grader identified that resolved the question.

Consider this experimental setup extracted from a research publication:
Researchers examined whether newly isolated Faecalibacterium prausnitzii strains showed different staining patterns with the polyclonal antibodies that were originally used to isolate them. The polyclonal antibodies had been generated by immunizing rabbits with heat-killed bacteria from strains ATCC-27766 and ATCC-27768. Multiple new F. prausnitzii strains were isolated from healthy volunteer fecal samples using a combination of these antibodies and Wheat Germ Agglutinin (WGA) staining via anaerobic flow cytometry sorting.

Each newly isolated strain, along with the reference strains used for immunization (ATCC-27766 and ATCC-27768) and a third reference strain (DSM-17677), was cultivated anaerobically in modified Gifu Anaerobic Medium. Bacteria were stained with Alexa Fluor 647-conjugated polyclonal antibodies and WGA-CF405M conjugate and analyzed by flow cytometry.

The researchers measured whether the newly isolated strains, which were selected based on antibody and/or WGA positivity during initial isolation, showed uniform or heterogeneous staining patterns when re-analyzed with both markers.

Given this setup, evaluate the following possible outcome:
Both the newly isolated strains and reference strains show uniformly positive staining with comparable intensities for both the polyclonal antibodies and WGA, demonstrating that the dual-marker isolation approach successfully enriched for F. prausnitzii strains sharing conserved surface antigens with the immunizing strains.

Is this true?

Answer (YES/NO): NO